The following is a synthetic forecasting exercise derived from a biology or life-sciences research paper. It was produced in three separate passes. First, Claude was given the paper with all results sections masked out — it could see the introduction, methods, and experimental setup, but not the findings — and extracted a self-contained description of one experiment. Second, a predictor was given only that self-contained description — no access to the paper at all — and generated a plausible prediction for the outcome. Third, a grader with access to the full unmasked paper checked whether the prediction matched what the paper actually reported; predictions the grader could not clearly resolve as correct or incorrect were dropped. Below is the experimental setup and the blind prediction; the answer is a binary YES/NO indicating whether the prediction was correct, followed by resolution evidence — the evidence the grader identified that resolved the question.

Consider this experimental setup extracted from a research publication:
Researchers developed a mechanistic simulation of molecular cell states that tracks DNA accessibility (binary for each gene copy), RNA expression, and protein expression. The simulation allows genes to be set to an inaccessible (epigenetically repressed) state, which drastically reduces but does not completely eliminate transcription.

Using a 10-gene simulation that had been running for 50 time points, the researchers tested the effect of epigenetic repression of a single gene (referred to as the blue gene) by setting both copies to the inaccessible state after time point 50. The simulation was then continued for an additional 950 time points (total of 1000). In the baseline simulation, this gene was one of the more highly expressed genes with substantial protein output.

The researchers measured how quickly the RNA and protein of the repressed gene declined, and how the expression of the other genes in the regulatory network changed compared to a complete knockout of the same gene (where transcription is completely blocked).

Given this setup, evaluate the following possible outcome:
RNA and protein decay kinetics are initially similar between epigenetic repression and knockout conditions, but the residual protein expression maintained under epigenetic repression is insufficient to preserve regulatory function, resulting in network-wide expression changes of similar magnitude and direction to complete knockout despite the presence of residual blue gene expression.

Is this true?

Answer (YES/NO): NO